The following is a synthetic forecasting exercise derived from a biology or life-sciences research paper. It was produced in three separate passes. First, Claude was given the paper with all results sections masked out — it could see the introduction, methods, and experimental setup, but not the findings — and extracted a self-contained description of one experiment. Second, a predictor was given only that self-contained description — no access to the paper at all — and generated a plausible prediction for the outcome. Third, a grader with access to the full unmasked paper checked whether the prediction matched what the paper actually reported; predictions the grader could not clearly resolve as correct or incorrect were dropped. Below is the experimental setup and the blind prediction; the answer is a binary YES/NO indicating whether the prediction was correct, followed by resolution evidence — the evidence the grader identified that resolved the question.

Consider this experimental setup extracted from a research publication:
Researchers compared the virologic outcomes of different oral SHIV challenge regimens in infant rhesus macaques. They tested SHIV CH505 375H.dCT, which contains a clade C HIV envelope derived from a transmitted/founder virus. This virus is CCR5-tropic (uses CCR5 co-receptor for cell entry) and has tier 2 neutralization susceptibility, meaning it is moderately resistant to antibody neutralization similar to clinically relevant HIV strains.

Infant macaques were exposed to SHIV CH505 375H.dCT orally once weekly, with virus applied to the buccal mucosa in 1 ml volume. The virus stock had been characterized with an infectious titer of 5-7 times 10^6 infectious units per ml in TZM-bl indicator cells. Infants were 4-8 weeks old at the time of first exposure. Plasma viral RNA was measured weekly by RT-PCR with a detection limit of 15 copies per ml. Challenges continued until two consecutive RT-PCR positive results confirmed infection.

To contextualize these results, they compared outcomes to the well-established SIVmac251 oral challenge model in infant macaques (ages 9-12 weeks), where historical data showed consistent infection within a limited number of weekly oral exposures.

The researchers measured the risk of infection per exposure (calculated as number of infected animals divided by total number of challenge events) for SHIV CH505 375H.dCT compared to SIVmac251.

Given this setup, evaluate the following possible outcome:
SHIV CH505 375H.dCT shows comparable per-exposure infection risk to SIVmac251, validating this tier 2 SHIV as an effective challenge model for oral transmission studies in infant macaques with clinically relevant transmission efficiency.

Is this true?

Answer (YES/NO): NO